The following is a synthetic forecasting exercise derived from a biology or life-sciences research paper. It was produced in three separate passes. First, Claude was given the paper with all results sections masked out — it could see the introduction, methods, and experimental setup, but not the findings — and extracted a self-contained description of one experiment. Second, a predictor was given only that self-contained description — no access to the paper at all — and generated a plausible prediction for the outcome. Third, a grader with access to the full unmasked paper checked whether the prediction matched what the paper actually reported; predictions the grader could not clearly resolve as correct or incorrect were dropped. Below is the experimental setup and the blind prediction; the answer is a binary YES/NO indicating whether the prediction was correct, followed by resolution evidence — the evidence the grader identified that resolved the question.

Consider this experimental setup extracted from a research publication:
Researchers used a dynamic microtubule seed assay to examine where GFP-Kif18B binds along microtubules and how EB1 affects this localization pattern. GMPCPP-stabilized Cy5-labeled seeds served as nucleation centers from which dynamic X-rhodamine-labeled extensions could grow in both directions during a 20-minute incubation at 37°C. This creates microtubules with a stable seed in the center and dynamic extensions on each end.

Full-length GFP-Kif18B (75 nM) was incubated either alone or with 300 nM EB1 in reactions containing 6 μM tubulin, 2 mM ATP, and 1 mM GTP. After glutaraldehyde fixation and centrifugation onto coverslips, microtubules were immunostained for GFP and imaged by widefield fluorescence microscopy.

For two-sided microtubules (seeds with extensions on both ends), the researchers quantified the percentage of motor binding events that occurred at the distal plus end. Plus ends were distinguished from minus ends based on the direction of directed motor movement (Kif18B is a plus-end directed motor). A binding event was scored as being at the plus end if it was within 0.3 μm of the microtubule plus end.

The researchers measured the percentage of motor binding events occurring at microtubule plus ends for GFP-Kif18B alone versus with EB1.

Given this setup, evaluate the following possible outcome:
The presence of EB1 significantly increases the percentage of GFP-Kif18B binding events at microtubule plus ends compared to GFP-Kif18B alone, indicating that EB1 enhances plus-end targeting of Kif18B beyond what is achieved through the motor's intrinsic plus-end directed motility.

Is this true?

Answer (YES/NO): NO